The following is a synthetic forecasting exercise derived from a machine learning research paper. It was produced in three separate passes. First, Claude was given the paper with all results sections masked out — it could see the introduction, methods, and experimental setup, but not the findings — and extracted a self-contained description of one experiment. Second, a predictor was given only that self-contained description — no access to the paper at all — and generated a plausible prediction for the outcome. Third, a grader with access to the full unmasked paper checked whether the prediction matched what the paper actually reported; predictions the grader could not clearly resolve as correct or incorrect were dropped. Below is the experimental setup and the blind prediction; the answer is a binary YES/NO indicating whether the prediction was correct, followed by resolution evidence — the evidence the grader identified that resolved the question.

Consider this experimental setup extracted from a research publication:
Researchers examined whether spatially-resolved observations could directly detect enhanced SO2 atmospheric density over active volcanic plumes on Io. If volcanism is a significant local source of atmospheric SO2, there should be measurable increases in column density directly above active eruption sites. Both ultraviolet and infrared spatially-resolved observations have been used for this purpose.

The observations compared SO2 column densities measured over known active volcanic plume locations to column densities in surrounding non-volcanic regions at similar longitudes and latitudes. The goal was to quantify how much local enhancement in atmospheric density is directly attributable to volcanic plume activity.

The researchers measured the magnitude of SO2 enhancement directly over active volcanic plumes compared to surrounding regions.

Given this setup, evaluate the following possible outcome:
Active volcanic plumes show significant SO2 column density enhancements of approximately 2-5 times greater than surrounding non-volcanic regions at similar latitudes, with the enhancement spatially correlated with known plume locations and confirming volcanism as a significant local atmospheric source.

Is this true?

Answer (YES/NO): NO